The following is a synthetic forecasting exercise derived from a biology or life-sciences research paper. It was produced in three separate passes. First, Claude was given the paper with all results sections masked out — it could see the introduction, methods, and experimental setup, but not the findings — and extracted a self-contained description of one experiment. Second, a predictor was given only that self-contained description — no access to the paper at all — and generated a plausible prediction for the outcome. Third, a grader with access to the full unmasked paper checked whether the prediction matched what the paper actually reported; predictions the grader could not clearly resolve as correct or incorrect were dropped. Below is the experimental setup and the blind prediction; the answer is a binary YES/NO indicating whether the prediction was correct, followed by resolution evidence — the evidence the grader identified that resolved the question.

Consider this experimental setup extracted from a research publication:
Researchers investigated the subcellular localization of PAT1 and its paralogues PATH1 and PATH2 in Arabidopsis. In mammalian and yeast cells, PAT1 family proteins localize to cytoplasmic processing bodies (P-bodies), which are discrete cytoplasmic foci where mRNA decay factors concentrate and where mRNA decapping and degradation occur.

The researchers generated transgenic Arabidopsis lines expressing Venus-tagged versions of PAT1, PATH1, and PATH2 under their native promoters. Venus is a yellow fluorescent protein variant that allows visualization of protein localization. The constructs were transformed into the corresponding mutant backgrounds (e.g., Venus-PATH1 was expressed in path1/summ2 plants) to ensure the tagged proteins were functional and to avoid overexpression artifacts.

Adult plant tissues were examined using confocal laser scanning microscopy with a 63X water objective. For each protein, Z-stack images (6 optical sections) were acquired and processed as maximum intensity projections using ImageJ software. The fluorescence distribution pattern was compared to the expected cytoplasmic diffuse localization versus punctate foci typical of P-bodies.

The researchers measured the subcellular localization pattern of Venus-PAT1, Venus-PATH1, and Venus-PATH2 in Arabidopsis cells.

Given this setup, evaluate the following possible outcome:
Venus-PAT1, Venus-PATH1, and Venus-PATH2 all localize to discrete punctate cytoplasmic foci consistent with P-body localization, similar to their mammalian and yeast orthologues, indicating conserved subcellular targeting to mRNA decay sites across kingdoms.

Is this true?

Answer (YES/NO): YES